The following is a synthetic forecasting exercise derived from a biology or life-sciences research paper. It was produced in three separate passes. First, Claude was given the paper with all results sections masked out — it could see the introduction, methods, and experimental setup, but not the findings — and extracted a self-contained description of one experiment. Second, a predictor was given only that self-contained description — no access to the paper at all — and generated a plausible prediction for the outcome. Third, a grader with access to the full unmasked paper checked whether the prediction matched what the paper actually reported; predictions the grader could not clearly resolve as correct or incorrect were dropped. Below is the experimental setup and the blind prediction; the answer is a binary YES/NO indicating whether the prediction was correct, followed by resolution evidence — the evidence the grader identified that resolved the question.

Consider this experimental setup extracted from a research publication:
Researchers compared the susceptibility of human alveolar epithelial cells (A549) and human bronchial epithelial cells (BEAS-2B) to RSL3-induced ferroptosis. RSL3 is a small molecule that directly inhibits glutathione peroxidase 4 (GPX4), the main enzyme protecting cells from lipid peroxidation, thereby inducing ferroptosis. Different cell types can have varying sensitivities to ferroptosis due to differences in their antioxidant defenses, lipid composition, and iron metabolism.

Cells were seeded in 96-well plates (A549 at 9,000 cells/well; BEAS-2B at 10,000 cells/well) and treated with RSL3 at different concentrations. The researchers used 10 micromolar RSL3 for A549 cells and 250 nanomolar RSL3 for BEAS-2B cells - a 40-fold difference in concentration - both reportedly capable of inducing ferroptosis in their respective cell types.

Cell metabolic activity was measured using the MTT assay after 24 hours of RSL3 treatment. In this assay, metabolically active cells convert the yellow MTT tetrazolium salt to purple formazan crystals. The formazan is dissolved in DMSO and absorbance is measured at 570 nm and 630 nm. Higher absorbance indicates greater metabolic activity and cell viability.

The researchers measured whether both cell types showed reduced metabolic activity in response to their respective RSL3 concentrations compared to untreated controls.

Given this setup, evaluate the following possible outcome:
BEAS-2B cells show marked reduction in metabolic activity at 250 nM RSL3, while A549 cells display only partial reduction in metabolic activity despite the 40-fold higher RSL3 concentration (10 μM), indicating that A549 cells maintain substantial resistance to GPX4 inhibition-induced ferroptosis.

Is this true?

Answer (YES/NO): NO